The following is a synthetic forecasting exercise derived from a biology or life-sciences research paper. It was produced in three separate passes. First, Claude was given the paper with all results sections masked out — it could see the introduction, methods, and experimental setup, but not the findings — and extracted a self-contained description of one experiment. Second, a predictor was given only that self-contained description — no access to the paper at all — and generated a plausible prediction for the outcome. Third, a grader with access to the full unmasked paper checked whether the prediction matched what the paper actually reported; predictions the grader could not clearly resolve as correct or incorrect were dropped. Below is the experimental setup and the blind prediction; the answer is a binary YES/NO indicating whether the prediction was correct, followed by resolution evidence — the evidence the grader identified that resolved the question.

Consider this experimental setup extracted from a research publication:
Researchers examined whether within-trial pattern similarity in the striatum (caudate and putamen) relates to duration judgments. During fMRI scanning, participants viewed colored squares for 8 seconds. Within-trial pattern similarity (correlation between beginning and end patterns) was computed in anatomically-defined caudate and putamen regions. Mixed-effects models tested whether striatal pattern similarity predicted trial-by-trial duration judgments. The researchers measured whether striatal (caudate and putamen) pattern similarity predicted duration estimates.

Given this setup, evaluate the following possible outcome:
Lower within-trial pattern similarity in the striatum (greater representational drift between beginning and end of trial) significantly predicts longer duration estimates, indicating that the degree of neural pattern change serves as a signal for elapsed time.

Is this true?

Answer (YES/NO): NO